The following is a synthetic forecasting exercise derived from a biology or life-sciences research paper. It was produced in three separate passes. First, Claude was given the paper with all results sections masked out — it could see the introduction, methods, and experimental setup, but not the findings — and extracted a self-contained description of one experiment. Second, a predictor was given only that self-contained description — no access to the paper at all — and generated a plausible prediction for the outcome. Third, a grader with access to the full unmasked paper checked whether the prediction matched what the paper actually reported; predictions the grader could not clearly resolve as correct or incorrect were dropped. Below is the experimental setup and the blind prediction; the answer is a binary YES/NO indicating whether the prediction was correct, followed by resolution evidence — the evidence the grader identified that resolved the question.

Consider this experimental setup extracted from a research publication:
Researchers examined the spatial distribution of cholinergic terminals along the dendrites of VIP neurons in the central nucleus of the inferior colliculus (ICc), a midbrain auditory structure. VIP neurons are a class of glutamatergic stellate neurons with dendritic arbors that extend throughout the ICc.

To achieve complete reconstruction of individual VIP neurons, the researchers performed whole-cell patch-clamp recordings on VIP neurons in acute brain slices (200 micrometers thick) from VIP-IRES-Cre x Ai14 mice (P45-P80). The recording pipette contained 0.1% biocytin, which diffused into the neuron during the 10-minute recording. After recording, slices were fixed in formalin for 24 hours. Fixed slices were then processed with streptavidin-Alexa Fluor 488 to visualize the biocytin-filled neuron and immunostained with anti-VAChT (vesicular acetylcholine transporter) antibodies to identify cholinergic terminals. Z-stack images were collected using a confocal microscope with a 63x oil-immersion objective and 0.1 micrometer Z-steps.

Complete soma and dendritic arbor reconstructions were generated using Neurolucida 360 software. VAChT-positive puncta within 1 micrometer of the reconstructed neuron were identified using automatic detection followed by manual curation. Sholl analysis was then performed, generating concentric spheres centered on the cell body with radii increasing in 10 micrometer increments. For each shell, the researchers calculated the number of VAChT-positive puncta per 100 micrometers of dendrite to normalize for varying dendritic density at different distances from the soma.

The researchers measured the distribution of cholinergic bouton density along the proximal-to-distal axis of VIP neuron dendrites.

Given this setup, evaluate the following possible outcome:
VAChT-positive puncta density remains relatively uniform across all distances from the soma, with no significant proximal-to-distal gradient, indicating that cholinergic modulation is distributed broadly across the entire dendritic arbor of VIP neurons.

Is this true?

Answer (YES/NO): YES